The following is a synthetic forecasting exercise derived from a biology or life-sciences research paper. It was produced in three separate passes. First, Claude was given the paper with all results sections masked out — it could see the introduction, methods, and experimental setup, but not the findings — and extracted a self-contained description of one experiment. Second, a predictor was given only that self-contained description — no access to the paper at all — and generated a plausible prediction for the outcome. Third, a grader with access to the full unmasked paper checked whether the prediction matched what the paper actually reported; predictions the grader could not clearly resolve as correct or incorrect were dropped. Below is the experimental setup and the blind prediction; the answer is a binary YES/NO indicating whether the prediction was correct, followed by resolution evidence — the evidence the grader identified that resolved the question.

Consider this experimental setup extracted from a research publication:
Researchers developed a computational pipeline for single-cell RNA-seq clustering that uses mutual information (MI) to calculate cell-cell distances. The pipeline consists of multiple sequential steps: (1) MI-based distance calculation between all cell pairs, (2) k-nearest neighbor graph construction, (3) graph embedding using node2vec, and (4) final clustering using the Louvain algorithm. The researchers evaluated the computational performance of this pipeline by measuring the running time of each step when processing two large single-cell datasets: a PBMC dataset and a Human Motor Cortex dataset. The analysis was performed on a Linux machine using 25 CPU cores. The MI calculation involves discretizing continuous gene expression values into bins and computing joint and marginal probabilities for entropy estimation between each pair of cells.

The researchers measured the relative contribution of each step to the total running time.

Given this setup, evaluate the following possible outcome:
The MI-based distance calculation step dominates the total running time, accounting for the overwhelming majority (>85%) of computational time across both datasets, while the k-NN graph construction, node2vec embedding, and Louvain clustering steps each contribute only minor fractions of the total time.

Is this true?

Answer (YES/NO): NO